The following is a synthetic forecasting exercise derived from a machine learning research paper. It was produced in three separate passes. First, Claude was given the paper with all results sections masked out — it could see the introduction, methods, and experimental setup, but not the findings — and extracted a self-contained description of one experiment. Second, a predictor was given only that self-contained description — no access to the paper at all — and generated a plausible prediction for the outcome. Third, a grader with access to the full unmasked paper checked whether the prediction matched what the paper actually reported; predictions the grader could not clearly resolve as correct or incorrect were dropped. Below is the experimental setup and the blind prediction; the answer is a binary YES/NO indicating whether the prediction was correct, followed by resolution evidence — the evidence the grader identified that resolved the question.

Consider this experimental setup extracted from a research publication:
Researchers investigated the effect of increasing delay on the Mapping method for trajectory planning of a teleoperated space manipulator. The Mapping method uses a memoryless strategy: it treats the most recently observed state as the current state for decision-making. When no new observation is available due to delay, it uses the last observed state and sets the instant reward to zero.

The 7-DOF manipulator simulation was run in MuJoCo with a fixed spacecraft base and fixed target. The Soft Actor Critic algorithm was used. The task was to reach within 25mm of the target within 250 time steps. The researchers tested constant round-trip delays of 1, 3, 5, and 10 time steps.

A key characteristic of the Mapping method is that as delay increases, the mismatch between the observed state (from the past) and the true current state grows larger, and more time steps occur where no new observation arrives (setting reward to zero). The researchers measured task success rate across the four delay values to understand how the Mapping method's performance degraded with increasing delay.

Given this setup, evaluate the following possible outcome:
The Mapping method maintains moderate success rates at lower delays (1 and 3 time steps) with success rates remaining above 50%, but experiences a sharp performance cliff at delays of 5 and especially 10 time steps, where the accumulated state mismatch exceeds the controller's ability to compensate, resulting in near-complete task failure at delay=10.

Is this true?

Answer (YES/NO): NO